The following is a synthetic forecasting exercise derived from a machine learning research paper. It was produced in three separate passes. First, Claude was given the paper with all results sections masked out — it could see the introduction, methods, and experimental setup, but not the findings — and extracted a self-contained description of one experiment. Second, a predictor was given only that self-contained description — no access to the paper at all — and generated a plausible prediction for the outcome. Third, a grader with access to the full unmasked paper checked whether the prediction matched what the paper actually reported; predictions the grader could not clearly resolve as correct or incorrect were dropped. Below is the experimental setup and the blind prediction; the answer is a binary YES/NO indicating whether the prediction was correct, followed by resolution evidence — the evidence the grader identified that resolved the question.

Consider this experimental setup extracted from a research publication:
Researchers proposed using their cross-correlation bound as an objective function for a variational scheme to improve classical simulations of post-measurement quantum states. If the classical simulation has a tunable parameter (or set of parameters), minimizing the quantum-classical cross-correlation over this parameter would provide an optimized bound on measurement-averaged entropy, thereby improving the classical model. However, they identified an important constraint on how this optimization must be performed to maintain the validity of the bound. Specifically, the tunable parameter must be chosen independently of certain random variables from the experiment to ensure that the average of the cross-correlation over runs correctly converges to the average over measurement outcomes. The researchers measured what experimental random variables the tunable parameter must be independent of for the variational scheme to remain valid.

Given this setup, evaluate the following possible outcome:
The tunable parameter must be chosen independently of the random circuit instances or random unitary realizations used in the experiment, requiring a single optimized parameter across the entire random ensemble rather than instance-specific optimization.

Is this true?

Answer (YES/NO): NO